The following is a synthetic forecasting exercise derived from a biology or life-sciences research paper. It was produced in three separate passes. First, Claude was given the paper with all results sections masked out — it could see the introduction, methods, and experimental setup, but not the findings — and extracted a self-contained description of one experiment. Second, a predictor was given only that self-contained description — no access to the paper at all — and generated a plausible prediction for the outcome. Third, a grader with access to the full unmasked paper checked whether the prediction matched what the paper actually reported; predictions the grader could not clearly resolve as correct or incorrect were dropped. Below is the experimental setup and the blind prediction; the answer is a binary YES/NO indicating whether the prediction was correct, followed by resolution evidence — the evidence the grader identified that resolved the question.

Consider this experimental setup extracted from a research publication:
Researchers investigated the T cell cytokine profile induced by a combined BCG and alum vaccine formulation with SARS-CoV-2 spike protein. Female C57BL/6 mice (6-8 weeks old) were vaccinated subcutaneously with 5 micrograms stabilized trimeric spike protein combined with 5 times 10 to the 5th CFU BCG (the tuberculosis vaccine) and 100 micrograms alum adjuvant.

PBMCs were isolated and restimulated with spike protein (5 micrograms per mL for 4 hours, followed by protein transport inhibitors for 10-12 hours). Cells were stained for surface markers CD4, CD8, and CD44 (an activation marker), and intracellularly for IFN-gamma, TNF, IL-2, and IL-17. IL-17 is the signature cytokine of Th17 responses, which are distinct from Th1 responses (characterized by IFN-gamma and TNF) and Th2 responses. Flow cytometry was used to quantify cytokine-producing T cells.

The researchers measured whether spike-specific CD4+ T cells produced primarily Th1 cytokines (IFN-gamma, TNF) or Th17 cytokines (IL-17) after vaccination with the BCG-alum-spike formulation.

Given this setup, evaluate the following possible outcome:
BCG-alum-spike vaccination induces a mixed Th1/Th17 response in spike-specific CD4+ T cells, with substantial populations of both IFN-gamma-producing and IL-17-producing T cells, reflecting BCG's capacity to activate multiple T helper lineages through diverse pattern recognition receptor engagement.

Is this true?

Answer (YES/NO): NO